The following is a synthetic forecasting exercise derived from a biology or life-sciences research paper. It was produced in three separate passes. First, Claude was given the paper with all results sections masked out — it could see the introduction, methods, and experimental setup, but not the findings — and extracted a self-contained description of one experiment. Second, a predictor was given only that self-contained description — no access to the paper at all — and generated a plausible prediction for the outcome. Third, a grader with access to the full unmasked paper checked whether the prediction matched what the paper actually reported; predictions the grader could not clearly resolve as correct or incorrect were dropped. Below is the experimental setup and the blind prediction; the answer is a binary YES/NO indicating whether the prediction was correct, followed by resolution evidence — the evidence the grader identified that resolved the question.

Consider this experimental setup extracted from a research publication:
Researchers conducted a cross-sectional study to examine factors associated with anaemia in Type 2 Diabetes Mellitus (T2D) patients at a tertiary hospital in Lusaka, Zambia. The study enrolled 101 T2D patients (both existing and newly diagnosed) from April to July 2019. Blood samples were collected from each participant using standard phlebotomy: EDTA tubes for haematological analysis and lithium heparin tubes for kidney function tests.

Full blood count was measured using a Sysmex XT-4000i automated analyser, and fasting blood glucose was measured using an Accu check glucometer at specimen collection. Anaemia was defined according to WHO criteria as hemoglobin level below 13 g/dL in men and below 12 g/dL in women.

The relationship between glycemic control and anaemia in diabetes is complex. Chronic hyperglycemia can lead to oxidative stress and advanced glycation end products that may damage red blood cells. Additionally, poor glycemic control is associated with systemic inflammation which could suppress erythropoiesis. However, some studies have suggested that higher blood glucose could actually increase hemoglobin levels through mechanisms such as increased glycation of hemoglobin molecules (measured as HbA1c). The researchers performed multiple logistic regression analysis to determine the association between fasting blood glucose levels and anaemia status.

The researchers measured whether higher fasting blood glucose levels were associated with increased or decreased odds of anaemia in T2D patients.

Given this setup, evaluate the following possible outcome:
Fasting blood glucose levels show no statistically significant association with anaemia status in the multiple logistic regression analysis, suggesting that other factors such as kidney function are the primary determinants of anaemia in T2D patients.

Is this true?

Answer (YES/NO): NO